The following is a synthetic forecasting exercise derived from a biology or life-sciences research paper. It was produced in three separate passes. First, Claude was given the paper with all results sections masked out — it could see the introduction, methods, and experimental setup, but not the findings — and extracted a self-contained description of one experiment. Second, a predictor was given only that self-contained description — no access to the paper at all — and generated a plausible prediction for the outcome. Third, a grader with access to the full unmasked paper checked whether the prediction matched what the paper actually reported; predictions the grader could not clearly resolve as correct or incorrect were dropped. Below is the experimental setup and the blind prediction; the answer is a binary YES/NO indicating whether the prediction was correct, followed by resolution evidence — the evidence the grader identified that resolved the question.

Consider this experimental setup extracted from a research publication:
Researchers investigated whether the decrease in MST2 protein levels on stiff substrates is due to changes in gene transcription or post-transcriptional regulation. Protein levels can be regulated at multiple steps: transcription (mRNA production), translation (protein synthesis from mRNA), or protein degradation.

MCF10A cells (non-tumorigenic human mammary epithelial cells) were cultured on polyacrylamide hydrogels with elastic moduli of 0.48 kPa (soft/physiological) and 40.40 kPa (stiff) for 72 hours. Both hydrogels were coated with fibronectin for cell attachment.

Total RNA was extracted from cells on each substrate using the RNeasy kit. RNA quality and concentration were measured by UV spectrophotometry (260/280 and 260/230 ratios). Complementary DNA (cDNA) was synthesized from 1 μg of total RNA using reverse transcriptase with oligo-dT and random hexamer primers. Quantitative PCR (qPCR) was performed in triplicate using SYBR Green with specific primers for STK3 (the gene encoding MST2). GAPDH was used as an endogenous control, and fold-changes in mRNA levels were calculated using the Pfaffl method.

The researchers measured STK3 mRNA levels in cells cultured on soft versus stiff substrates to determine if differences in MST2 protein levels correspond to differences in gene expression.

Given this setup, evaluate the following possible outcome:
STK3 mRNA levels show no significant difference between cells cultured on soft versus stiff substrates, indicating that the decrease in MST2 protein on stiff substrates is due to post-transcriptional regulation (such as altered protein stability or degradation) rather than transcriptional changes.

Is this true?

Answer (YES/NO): YES